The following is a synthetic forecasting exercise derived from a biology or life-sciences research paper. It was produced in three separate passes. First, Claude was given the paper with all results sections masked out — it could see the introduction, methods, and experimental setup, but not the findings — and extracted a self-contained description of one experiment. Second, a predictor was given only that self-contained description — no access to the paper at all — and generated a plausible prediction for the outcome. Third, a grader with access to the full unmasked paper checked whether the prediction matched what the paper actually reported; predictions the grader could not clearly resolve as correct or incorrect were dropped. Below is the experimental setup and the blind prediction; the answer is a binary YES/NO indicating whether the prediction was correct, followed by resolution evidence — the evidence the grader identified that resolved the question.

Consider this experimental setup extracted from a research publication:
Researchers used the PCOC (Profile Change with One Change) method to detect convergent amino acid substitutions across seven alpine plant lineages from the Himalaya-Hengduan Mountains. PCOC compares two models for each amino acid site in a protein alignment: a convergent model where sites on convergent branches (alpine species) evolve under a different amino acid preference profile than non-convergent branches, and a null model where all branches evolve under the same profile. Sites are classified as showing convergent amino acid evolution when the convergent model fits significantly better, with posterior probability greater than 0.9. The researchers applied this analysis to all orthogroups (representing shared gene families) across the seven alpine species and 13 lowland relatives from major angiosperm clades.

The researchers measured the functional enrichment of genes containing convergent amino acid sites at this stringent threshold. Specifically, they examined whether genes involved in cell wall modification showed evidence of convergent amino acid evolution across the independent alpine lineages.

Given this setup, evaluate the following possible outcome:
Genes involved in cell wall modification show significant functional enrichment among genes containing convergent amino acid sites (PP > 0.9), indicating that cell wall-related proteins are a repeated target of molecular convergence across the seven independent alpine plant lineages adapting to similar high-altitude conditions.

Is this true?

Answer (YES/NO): NO